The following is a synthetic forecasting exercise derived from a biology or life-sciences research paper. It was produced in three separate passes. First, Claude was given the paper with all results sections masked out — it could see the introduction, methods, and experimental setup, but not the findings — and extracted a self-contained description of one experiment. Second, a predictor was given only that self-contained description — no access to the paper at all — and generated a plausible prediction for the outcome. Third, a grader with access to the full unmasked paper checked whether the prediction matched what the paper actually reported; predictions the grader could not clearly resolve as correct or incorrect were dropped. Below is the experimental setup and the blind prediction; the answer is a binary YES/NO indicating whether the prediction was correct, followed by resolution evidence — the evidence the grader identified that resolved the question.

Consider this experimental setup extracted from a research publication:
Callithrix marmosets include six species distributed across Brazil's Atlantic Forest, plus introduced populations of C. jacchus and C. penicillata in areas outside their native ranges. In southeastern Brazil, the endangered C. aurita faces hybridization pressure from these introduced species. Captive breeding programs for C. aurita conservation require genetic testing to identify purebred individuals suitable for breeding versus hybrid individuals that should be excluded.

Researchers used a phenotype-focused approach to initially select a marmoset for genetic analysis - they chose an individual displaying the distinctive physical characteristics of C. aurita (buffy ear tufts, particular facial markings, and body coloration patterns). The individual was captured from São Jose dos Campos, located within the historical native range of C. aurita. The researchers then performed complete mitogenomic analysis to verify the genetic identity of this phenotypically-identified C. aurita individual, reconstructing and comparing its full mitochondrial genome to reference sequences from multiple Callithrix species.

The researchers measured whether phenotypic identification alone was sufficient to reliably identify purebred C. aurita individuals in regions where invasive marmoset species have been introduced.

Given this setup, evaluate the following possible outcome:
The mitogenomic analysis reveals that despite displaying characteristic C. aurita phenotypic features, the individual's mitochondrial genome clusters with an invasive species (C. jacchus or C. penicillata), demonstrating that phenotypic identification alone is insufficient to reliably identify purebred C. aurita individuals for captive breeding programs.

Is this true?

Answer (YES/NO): YES